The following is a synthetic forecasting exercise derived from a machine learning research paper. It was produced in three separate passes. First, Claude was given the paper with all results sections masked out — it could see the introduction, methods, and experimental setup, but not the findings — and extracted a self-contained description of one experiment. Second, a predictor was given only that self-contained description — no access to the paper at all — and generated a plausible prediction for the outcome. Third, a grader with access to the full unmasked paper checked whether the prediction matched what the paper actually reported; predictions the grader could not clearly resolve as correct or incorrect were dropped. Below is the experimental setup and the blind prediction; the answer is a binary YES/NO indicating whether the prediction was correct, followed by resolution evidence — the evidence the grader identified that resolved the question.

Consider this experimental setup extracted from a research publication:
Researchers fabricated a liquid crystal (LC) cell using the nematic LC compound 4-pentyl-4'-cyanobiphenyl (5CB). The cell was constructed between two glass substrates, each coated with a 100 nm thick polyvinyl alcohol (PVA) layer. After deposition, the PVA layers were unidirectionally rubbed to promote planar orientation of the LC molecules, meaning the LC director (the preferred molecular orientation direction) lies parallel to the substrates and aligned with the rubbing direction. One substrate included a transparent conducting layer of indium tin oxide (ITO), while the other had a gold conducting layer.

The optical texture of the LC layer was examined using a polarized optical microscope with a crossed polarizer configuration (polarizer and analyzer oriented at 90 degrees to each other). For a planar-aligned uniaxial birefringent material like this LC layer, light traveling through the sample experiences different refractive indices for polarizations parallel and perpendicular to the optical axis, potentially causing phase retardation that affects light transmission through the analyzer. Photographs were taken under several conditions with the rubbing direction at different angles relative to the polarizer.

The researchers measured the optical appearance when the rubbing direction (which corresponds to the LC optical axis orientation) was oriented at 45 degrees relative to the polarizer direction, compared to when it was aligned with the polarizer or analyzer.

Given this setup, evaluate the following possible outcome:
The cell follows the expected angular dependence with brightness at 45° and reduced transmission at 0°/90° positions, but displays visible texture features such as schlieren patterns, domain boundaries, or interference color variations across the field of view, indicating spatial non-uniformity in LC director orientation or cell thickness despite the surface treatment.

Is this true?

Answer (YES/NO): NO